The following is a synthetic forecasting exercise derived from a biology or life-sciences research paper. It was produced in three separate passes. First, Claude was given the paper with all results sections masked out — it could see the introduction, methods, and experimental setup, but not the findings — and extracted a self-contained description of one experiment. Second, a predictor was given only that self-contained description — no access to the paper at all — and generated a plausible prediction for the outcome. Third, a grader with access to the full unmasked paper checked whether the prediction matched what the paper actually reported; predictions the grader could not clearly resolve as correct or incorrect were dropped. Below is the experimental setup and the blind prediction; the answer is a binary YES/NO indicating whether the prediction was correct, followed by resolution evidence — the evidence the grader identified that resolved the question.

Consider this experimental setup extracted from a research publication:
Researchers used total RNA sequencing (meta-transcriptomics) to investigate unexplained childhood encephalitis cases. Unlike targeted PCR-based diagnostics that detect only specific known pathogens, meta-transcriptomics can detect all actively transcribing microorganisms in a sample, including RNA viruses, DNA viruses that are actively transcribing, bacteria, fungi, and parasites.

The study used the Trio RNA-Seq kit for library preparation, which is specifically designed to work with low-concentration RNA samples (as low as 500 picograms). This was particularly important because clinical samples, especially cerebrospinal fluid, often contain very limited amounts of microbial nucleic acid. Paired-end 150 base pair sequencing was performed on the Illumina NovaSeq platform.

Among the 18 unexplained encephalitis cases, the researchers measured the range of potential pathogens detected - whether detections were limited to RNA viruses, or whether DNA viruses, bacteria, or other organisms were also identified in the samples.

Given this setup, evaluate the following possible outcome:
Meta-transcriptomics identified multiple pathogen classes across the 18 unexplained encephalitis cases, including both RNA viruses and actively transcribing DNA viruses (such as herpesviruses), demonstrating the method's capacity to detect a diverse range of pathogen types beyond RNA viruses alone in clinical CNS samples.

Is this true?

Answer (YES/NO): NO